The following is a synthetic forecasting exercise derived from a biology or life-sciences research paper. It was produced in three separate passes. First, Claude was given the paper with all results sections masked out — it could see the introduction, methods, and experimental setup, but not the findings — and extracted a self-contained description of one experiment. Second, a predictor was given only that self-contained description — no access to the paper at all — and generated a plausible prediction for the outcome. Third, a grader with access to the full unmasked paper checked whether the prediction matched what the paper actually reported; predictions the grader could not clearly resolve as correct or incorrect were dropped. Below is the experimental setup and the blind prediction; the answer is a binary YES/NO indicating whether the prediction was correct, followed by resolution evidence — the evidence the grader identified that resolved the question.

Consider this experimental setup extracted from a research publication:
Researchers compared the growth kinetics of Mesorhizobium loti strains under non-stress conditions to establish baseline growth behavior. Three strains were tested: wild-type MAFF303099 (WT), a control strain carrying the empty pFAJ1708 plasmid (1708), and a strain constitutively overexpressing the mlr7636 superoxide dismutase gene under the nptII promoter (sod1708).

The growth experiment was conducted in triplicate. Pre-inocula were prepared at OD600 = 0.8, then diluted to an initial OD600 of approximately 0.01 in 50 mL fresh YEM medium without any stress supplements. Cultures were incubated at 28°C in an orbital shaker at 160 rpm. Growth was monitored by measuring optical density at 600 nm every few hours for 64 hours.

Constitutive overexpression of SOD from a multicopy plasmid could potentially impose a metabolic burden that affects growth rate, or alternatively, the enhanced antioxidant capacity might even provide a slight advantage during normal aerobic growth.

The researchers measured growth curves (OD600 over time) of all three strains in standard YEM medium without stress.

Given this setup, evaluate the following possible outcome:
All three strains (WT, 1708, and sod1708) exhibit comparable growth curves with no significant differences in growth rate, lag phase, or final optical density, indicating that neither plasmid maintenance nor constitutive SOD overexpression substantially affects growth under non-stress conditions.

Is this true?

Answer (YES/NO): YES